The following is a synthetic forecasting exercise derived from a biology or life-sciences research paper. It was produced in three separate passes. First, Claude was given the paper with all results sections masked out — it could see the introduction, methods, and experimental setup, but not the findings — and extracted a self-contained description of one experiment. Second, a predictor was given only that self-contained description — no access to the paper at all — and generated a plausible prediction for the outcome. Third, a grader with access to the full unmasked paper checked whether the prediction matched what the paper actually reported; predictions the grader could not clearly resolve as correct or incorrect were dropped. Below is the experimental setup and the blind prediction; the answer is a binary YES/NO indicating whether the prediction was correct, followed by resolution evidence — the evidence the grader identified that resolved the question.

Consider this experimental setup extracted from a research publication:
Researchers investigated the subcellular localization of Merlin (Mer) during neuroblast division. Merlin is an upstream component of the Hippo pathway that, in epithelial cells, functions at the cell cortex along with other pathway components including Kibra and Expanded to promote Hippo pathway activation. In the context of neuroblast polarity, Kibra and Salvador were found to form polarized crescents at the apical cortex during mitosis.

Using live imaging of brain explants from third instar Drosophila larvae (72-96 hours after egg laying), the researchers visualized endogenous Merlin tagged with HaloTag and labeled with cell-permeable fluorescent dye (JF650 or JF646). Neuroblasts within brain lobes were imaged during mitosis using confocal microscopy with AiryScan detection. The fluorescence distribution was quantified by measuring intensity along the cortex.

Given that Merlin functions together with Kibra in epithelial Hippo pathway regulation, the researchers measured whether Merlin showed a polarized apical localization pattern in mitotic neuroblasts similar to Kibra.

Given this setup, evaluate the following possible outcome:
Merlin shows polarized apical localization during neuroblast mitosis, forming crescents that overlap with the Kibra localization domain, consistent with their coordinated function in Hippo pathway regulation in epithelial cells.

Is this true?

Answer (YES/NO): NO